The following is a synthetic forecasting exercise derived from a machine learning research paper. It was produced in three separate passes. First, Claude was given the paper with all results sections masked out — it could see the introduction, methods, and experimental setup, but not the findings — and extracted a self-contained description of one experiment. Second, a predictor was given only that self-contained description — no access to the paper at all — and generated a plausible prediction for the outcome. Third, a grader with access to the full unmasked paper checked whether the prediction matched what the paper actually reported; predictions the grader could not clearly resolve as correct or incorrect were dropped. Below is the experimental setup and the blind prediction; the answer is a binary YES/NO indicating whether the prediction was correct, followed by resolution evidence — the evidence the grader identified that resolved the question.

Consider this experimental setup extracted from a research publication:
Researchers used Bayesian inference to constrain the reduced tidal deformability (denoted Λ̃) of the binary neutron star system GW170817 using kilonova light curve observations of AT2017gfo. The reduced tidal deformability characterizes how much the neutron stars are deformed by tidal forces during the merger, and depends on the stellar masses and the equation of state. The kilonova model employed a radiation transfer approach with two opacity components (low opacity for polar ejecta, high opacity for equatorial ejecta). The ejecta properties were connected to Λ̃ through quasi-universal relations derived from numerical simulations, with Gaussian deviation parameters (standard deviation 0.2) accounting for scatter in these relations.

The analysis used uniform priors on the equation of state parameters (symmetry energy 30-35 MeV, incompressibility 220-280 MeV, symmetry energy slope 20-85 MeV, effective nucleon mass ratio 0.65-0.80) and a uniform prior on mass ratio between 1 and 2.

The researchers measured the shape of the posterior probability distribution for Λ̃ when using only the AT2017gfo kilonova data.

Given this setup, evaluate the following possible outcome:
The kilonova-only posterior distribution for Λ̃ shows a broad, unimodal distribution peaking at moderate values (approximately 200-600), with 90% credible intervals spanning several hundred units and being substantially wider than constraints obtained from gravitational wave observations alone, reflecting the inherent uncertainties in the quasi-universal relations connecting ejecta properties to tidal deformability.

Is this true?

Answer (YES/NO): NO